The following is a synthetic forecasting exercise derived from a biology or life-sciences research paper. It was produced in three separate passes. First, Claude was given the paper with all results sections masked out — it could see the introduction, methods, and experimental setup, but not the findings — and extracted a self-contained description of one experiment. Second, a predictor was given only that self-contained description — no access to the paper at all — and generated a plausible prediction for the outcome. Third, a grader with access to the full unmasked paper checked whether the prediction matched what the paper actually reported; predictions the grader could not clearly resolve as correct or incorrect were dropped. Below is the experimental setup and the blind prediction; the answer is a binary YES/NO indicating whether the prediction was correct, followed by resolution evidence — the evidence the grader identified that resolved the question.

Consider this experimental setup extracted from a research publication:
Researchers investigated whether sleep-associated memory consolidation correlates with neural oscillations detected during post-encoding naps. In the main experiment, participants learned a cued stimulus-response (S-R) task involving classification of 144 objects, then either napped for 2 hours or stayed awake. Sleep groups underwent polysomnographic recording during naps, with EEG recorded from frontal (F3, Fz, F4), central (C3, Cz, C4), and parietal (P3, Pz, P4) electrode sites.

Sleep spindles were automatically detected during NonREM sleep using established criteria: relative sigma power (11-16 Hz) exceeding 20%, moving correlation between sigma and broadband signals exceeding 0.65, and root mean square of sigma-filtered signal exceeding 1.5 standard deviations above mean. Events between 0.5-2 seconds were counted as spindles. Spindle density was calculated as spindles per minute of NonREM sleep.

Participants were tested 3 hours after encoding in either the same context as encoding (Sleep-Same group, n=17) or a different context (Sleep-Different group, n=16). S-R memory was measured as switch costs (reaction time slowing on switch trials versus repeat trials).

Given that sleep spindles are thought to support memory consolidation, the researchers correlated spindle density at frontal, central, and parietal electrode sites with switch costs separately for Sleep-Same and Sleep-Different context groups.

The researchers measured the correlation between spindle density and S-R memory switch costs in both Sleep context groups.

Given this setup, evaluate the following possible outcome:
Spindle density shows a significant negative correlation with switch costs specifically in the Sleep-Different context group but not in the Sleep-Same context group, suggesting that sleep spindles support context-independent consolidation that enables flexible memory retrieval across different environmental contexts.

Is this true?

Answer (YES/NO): NO